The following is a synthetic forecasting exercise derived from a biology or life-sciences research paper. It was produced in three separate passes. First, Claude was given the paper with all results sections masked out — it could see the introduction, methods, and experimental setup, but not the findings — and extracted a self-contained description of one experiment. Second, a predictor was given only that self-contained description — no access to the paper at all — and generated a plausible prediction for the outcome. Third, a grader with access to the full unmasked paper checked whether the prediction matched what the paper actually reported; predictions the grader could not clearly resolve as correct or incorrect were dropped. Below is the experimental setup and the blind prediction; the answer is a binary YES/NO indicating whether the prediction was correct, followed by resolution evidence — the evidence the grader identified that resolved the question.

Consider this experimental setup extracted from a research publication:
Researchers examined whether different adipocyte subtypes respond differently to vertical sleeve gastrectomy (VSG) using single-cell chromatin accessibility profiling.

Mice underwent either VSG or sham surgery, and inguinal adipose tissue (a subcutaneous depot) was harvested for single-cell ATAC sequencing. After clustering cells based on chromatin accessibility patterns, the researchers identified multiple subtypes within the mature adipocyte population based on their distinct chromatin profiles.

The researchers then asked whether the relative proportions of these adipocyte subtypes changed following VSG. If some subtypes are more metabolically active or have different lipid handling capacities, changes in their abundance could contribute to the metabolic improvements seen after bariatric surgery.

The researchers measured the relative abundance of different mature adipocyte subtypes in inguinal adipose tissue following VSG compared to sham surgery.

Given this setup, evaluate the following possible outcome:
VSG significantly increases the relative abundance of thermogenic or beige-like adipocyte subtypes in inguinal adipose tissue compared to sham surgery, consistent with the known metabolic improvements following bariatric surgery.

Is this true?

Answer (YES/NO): NO